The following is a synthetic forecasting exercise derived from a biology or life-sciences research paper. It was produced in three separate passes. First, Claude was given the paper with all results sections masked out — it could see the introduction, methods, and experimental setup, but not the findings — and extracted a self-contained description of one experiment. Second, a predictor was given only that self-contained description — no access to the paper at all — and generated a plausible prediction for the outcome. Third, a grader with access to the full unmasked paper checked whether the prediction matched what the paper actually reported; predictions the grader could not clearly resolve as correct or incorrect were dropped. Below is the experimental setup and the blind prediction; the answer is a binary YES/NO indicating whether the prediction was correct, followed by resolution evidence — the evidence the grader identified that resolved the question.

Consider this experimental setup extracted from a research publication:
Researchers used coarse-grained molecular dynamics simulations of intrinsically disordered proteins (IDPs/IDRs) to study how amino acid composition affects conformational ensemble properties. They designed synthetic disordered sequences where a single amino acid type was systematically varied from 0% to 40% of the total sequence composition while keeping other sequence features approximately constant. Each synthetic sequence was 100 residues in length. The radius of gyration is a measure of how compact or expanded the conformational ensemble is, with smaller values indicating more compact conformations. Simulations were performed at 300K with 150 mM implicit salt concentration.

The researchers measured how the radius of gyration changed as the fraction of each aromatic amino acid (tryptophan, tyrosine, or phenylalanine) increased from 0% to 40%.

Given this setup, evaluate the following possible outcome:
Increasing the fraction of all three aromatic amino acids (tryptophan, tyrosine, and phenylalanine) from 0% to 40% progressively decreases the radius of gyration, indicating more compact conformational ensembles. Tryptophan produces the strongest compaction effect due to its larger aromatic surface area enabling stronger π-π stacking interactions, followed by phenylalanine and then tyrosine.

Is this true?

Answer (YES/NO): NO